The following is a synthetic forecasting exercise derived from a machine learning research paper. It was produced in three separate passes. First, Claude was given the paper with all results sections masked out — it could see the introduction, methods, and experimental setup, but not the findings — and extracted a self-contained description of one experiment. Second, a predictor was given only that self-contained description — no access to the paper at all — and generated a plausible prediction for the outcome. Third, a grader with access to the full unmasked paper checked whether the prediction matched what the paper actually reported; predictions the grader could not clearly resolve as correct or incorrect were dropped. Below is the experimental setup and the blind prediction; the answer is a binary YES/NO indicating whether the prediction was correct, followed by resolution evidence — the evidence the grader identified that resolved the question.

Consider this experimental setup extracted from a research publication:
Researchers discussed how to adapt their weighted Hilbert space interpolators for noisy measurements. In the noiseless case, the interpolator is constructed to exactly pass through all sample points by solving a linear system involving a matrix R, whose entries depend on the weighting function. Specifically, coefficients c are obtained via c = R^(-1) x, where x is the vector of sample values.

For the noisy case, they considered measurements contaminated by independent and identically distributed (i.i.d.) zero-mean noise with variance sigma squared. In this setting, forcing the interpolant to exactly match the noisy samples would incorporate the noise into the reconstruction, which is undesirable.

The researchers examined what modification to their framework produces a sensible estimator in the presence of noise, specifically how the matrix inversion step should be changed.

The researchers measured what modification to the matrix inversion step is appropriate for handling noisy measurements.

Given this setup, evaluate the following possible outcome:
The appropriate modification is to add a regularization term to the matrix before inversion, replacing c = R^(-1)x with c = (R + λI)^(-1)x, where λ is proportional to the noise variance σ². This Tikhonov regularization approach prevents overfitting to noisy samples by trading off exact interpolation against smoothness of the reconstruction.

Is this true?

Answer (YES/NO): YES